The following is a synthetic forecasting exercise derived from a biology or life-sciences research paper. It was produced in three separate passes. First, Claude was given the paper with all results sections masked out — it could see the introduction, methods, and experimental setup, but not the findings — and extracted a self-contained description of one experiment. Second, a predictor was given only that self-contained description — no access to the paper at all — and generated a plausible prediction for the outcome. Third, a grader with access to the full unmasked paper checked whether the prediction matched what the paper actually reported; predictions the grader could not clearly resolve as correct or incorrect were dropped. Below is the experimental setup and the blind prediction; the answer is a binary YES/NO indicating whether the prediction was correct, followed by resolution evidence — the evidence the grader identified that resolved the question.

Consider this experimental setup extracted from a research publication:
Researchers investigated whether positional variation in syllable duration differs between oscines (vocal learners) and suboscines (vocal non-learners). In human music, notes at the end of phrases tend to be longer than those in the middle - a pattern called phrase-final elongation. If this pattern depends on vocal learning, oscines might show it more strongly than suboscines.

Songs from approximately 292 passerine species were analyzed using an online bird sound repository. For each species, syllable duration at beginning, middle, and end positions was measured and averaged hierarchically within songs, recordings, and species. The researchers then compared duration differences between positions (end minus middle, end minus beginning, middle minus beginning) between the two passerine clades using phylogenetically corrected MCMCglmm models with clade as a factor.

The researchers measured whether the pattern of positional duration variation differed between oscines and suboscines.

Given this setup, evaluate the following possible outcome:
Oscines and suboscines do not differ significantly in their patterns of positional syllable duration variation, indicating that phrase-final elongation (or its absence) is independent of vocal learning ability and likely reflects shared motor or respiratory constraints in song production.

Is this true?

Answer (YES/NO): NO